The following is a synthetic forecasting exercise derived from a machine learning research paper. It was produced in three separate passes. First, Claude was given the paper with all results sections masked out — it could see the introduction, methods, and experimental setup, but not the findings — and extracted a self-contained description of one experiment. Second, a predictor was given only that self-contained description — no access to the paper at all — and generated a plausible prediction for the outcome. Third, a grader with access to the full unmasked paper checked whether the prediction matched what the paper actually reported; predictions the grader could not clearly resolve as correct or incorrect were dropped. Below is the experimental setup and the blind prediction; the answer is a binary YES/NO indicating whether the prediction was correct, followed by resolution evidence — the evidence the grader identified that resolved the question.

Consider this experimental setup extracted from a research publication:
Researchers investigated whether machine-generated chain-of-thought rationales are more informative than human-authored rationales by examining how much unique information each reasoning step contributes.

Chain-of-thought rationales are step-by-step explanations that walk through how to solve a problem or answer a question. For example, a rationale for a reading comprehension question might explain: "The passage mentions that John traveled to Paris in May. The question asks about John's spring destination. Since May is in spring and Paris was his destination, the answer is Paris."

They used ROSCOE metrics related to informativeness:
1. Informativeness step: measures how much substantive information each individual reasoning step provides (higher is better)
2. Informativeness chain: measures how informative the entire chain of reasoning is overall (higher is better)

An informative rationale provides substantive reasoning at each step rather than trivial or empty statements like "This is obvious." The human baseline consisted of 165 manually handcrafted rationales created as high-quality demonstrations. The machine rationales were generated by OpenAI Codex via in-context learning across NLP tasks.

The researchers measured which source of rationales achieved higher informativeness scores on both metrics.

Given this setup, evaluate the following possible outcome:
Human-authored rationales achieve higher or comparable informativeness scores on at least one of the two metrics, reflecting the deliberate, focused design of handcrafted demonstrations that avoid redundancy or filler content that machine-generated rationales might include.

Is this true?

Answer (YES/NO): NO